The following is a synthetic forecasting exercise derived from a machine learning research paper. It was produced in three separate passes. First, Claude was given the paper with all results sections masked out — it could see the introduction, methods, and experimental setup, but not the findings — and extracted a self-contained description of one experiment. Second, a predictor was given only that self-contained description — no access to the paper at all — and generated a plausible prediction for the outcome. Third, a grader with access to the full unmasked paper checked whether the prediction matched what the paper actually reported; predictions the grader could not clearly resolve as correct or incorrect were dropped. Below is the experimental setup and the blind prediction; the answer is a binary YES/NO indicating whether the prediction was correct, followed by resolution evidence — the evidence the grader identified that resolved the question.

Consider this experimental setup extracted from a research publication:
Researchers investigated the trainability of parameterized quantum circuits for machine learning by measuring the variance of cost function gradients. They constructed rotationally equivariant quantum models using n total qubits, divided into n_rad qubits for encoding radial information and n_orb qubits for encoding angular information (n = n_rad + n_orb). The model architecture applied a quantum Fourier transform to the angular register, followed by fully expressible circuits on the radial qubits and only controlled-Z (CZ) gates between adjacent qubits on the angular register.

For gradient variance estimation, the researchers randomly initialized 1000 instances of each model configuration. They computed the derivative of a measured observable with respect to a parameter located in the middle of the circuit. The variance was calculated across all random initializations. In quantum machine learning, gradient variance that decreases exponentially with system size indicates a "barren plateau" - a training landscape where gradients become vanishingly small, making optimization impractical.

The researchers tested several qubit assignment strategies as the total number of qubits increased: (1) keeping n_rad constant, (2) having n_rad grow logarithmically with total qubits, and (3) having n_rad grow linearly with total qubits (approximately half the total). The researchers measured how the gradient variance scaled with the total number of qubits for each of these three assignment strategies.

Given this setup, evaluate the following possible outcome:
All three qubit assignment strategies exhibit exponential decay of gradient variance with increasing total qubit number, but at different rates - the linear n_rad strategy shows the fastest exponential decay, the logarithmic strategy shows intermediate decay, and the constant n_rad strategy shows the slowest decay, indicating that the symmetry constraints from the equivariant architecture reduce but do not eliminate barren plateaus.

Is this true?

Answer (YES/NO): NO